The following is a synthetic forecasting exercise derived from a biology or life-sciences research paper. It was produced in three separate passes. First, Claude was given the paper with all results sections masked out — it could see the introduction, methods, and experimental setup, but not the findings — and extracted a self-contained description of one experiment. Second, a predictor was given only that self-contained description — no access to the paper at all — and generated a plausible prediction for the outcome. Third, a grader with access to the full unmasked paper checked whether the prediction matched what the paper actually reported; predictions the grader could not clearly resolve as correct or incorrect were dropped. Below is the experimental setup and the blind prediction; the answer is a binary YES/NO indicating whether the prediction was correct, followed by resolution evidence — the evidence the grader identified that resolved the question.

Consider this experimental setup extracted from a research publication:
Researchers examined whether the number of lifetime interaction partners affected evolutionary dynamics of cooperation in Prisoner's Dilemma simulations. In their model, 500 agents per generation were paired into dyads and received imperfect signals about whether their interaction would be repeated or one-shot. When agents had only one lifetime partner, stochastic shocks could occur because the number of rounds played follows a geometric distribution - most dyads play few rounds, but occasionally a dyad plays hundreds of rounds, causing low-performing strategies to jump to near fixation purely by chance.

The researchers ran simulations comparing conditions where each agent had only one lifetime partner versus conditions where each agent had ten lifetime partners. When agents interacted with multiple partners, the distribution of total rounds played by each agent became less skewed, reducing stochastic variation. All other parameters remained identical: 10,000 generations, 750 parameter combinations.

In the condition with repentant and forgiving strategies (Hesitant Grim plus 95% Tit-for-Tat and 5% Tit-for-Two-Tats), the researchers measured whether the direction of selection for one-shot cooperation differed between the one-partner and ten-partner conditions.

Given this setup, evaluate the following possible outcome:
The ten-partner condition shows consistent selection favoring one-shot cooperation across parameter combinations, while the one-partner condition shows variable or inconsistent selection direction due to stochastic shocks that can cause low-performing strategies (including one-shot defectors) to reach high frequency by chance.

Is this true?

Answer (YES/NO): NO